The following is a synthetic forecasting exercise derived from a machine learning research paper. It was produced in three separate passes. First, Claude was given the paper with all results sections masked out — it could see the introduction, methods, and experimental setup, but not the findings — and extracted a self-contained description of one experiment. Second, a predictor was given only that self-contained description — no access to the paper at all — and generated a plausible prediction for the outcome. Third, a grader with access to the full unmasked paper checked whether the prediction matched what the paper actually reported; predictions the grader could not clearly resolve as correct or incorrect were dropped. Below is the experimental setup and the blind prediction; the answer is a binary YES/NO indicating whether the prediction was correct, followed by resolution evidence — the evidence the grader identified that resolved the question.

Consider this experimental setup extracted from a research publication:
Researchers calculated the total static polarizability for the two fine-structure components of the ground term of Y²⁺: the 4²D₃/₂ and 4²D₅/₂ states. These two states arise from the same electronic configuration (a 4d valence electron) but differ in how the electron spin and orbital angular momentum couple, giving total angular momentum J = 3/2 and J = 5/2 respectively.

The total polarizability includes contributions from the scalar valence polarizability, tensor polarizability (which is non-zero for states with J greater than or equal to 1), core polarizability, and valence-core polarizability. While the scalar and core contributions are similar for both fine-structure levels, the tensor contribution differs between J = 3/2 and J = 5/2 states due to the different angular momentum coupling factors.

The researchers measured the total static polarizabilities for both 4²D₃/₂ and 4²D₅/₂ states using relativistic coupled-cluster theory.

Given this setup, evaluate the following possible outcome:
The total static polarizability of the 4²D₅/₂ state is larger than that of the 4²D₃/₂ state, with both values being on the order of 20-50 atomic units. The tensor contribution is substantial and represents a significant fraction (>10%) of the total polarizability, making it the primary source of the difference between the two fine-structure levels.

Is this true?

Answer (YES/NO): NO